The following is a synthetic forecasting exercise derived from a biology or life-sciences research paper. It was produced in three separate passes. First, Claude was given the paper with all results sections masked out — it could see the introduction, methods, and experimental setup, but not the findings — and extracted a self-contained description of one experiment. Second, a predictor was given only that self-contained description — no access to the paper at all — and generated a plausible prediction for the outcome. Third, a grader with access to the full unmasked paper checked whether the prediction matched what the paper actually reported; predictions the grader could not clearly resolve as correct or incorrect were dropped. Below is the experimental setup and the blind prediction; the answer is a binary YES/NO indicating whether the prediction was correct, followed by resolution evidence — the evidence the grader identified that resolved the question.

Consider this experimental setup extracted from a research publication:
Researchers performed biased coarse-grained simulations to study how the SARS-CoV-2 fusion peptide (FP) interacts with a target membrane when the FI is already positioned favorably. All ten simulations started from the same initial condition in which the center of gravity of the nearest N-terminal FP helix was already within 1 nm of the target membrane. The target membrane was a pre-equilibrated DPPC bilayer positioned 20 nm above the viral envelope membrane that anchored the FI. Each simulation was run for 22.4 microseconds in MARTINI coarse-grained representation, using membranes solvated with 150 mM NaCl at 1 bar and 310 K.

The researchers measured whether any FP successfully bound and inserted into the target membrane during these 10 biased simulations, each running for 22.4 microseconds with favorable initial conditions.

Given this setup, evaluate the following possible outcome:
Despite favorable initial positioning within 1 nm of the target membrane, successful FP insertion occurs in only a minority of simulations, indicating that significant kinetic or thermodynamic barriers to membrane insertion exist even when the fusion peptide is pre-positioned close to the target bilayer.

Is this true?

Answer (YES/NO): NO